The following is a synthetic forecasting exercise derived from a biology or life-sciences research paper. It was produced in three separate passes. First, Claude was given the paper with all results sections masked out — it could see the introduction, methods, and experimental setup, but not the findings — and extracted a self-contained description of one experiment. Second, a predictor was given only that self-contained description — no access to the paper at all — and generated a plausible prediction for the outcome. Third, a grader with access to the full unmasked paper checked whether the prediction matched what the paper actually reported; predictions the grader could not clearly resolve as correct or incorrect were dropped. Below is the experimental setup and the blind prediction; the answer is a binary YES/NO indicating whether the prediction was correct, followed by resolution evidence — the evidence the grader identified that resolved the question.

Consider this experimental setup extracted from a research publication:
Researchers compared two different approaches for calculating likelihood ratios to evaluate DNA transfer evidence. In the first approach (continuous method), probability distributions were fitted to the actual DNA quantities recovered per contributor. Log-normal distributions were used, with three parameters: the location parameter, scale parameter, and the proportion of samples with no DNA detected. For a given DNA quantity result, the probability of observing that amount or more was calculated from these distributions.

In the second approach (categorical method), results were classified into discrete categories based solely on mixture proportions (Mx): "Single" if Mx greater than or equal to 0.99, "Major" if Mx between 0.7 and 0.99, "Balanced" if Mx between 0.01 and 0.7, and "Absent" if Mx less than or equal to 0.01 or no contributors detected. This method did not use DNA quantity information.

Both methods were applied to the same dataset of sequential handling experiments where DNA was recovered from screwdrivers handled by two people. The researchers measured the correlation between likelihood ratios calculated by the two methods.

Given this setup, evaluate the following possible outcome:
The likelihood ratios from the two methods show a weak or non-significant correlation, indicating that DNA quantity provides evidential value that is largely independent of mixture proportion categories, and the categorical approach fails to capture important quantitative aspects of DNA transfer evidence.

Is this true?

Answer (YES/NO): NO